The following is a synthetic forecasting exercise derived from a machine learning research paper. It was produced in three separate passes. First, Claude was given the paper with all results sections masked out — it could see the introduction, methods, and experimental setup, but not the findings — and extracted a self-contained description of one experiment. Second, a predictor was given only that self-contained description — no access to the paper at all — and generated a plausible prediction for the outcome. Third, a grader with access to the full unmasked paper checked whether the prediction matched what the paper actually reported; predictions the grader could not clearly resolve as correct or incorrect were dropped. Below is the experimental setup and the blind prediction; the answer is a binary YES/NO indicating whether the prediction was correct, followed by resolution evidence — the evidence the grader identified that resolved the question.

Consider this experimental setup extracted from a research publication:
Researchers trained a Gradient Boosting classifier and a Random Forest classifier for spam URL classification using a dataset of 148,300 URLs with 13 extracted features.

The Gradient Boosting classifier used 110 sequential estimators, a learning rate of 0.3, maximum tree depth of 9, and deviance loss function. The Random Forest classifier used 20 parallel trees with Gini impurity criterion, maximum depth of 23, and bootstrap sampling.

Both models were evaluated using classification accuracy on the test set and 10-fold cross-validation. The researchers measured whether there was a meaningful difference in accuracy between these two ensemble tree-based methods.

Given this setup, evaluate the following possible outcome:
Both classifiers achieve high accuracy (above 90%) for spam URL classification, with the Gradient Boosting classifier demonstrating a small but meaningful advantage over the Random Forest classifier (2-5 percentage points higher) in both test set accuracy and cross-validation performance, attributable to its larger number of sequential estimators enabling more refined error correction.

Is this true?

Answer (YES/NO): NO